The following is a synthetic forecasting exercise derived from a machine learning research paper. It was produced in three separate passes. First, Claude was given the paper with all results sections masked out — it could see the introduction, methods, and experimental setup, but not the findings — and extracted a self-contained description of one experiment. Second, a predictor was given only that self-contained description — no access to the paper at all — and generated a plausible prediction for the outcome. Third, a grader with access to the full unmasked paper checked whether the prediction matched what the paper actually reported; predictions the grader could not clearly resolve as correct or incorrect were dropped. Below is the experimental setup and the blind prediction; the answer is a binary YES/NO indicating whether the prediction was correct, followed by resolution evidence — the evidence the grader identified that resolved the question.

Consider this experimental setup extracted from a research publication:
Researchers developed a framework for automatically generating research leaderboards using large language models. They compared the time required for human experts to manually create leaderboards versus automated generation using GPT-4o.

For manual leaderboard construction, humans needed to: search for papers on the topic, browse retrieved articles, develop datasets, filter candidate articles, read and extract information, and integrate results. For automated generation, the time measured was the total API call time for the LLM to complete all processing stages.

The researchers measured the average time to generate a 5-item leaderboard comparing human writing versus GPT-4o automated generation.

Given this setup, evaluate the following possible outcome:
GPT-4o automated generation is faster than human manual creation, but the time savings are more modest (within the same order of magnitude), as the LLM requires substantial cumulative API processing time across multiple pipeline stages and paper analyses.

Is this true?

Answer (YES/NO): YES